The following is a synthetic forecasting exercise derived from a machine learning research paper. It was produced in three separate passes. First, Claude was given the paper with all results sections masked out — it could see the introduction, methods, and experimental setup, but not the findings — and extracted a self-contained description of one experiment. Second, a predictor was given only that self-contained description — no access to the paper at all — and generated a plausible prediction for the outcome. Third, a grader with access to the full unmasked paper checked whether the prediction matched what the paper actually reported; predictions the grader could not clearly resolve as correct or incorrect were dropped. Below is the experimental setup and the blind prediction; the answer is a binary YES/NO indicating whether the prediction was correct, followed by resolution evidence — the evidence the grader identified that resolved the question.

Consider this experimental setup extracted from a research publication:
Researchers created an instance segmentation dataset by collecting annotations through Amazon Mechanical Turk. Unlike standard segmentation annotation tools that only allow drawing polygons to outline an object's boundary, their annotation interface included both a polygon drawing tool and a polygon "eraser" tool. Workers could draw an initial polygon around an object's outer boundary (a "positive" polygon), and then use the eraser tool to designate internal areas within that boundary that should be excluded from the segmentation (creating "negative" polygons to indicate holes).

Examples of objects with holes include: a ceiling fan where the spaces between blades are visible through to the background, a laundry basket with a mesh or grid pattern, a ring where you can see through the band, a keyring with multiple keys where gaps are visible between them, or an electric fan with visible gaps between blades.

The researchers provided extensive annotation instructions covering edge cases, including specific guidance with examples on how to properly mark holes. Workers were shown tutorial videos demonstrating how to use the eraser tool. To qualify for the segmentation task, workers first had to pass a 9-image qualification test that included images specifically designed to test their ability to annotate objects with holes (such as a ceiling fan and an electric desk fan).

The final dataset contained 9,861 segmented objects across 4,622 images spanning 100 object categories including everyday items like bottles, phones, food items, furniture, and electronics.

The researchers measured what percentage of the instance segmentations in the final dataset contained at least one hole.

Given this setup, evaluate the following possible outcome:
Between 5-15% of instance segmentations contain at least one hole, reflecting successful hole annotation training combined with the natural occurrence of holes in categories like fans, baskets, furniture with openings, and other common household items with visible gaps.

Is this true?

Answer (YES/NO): YES